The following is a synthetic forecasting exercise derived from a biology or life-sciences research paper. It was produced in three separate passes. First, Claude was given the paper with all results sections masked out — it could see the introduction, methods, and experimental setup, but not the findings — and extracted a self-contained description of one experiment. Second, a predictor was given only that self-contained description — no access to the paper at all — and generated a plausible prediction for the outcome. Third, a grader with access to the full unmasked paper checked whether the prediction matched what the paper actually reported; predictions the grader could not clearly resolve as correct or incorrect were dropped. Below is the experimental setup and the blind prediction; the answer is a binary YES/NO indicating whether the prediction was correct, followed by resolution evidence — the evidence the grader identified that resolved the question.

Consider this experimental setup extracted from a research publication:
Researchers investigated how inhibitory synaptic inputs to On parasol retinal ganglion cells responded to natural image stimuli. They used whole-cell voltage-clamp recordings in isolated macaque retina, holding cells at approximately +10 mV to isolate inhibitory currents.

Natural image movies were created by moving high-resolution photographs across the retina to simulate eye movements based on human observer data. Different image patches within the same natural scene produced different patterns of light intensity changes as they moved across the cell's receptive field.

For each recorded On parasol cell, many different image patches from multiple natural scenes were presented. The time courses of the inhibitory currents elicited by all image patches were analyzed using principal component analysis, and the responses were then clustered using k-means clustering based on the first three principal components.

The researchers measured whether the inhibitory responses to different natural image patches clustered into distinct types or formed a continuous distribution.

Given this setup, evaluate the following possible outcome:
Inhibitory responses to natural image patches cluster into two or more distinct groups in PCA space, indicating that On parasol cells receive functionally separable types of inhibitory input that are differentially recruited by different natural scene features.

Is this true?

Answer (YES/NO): YES